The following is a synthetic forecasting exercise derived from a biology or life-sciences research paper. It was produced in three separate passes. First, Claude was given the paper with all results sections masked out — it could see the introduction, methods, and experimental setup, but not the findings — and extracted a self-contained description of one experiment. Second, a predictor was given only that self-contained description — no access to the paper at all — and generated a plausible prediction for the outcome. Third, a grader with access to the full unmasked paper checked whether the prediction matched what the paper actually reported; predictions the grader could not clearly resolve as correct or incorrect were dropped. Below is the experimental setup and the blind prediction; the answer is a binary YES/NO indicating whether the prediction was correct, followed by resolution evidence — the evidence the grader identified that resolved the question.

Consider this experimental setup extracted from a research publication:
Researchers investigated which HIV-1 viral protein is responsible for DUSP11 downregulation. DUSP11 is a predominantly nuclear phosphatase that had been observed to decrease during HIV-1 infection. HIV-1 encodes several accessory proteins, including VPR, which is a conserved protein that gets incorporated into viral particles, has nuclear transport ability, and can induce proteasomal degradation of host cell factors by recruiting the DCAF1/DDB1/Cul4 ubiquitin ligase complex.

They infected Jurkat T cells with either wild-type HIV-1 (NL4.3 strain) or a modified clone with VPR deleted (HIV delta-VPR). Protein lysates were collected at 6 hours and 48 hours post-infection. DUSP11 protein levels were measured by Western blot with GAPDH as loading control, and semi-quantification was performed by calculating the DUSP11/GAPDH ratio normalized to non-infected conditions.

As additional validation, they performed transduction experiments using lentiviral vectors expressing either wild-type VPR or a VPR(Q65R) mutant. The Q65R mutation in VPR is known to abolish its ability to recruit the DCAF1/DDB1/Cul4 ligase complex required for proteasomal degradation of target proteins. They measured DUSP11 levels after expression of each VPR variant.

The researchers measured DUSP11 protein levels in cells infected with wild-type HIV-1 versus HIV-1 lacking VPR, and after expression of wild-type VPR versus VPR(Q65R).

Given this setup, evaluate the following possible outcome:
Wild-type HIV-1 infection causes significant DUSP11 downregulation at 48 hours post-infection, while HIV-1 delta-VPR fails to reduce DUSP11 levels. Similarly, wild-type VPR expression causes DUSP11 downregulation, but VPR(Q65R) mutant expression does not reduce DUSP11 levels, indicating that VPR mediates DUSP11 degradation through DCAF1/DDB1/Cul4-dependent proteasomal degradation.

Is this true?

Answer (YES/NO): YES